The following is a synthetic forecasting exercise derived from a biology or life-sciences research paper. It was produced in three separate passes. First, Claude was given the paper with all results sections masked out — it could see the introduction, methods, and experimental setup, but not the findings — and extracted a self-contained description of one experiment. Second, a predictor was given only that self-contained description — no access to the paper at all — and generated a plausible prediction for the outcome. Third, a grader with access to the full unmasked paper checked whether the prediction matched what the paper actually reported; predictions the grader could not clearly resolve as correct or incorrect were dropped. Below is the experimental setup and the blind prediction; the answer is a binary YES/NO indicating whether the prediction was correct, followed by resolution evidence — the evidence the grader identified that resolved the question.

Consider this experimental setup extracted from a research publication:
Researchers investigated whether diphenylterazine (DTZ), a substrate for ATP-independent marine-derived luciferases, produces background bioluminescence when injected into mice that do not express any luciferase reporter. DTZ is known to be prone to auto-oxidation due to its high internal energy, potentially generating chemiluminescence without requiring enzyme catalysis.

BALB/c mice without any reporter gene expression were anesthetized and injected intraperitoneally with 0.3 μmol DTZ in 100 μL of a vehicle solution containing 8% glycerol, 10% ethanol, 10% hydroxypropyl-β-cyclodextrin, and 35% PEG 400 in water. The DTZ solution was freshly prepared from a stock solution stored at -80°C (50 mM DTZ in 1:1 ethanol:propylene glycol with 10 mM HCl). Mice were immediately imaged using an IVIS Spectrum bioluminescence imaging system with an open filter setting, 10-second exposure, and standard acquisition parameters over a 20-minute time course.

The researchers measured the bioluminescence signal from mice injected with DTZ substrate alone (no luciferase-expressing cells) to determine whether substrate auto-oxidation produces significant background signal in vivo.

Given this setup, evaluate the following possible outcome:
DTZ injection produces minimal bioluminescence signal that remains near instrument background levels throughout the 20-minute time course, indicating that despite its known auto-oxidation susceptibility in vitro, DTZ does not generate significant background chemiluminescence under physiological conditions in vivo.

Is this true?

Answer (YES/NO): YES